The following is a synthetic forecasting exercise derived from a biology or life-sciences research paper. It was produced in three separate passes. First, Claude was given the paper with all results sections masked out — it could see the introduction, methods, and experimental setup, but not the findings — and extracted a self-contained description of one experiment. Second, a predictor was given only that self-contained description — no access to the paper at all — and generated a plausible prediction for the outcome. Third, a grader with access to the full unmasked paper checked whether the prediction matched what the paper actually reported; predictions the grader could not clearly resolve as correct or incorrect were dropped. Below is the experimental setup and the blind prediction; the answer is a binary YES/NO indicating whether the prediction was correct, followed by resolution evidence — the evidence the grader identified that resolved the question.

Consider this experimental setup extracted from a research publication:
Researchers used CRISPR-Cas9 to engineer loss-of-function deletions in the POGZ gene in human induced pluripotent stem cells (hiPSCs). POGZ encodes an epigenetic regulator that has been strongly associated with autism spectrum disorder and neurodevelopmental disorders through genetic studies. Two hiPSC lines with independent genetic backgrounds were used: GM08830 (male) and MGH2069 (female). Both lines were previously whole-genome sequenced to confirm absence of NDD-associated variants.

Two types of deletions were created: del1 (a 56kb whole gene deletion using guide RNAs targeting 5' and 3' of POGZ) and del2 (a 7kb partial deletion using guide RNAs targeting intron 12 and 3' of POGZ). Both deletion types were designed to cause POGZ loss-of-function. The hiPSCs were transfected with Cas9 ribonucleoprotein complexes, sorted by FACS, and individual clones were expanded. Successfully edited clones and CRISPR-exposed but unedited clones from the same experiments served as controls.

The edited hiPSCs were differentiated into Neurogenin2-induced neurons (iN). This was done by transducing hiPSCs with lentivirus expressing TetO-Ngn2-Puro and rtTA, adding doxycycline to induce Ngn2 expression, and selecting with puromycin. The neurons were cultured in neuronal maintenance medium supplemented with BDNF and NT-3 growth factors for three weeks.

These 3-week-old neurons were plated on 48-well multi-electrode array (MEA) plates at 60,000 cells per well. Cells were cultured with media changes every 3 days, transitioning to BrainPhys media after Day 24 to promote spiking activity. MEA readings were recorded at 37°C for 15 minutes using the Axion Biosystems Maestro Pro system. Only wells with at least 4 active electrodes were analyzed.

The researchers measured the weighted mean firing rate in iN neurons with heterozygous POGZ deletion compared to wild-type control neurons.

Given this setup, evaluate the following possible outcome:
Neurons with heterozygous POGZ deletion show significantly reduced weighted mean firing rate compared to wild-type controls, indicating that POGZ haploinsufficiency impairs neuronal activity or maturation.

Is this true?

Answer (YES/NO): NO